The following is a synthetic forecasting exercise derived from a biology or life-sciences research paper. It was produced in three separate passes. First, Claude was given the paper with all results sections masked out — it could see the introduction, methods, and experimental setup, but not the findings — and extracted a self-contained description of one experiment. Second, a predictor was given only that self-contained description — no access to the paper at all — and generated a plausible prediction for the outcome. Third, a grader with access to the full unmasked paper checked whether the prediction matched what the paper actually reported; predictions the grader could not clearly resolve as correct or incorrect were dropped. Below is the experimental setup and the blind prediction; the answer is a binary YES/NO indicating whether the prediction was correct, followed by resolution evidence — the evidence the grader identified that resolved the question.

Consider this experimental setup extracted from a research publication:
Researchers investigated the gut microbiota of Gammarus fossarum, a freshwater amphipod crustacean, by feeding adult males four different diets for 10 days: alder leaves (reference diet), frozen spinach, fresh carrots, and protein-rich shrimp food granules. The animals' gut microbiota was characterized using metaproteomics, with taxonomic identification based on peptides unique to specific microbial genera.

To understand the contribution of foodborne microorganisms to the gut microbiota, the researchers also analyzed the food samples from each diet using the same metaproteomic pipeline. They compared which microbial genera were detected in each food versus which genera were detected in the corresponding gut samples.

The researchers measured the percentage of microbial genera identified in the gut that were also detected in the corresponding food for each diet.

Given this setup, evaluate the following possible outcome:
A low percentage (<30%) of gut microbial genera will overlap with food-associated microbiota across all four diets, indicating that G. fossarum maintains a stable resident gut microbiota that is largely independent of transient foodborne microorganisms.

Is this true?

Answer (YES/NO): NO